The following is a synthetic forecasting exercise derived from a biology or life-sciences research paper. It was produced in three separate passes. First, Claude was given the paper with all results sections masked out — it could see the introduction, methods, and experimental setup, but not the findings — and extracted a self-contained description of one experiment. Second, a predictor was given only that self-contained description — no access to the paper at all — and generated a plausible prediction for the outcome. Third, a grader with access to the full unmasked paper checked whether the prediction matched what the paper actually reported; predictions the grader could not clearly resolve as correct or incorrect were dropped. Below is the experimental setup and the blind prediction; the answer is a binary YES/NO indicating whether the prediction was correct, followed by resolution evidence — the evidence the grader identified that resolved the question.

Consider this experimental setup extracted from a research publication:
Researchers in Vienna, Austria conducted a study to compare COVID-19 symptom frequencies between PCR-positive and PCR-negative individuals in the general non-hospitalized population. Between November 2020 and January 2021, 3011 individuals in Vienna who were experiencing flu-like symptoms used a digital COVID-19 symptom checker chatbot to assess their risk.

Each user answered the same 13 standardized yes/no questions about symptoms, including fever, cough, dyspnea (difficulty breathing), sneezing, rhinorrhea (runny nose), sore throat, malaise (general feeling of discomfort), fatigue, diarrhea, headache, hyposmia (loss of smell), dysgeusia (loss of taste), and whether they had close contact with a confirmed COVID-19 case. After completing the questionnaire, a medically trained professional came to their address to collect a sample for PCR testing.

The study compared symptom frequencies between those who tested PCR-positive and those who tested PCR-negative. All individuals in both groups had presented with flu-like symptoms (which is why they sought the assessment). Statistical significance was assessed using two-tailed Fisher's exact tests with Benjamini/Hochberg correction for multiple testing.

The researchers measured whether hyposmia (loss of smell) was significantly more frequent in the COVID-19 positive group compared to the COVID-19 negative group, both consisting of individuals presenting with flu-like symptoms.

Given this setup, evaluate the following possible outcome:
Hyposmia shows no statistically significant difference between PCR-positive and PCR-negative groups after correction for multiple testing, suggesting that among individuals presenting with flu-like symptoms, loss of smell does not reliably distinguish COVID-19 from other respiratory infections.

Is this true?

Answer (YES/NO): NO